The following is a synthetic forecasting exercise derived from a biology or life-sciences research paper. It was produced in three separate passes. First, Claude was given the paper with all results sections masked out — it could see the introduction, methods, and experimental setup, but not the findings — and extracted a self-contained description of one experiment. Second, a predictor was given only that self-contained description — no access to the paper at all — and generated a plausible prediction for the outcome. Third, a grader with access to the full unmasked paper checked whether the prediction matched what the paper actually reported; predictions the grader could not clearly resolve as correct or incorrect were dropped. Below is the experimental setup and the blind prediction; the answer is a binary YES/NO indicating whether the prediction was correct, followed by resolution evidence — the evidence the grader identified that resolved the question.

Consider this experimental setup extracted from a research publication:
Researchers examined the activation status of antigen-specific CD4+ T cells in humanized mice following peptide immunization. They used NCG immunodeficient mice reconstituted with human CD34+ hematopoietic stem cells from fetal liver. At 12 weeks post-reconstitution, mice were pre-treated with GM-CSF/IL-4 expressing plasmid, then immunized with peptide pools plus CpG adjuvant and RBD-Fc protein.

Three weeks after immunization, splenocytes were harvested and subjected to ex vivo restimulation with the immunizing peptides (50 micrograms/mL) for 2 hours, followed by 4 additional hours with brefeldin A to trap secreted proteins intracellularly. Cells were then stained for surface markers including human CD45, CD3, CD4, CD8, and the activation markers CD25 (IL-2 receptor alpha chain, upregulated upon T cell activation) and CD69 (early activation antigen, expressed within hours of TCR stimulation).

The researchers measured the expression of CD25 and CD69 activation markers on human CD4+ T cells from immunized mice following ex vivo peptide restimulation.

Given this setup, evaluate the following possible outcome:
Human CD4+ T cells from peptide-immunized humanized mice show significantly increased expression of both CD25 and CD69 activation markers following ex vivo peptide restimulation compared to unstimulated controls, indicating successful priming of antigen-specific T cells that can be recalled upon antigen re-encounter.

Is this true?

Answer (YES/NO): YES